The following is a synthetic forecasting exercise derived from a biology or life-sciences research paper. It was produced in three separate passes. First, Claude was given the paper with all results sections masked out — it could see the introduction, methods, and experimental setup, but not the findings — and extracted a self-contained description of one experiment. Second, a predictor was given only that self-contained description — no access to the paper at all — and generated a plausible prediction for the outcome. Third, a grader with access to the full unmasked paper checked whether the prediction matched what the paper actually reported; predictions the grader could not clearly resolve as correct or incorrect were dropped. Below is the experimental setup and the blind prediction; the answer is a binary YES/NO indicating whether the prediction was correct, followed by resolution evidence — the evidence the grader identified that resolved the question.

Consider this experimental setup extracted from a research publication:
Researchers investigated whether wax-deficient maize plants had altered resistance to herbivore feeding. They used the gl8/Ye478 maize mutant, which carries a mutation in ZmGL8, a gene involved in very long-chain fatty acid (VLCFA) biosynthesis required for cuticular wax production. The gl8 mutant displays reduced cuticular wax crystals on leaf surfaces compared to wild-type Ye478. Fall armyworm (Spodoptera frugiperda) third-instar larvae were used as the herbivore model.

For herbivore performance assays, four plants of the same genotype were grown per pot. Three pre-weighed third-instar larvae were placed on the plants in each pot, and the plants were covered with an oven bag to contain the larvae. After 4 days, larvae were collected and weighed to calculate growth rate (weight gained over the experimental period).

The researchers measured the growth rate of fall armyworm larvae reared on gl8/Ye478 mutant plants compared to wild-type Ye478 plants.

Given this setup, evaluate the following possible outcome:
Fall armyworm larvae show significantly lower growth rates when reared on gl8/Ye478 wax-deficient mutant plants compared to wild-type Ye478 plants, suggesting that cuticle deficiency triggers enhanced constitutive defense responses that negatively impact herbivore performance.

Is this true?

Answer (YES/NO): YES